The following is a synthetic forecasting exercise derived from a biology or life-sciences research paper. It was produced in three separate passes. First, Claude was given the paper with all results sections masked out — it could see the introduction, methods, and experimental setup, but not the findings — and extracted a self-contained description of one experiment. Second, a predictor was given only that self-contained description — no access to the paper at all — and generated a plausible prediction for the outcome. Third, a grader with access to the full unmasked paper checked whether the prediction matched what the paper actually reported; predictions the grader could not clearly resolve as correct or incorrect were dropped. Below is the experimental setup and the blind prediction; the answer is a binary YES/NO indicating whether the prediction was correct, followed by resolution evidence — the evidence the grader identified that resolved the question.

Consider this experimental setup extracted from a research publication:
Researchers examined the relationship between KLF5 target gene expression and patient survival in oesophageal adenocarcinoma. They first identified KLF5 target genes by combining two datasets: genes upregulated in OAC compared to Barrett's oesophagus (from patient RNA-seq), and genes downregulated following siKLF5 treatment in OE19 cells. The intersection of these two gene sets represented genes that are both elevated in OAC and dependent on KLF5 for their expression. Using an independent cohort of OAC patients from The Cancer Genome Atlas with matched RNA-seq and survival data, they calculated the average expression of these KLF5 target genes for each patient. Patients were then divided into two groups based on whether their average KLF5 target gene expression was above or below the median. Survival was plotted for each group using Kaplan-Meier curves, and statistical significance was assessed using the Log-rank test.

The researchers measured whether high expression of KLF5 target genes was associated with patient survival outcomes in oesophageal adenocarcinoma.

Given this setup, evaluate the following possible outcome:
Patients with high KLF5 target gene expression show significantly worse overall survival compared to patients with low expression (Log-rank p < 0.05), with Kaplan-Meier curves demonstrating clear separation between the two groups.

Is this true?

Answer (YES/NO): YES